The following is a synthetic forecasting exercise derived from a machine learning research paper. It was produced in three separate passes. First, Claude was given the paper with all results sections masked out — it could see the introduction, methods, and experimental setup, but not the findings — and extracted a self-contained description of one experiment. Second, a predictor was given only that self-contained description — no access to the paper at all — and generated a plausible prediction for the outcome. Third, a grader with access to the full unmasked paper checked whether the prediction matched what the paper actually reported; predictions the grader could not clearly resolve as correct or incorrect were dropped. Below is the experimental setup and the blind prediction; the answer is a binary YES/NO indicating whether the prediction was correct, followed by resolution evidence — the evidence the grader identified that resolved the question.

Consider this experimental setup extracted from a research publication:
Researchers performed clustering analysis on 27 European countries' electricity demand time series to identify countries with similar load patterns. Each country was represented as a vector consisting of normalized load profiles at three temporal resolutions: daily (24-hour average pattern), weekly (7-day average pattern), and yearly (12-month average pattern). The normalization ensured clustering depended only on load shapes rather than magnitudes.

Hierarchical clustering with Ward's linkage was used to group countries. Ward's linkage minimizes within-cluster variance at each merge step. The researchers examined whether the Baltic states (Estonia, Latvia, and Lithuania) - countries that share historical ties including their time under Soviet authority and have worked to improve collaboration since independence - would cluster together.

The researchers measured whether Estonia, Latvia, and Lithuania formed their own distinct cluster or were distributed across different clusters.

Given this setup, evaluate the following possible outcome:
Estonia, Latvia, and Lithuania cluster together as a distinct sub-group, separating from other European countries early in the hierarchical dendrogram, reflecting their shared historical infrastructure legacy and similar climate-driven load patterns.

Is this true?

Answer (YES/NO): NO